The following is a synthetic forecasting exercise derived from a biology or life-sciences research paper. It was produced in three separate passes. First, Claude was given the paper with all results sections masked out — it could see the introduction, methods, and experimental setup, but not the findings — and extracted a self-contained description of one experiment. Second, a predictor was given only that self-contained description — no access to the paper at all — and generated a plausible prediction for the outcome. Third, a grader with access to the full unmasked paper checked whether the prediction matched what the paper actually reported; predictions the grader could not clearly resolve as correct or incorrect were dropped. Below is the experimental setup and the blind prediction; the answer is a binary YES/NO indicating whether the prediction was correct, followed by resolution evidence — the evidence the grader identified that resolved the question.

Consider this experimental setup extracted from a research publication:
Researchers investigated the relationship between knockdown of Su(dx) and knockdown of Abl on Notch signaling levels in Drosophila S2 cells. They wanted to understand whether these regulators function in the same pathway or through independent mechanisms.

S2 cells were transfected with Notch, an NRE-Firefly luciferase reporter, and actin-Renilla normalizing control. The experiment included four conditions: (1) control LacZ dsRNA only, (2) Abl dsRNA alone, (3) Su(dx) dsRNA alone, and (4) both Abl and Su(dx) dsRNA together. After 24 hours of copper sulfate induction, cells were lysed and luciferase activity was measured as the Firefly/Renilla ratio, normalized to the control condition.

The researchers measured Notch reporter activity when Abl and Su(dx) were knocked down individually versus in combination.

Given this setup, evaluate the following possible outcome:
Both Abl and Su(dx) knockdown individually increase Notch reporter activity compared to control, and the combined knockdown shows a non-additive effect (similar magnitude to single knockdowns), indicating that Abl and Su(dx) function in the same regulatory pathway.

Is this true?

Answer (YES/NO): NO